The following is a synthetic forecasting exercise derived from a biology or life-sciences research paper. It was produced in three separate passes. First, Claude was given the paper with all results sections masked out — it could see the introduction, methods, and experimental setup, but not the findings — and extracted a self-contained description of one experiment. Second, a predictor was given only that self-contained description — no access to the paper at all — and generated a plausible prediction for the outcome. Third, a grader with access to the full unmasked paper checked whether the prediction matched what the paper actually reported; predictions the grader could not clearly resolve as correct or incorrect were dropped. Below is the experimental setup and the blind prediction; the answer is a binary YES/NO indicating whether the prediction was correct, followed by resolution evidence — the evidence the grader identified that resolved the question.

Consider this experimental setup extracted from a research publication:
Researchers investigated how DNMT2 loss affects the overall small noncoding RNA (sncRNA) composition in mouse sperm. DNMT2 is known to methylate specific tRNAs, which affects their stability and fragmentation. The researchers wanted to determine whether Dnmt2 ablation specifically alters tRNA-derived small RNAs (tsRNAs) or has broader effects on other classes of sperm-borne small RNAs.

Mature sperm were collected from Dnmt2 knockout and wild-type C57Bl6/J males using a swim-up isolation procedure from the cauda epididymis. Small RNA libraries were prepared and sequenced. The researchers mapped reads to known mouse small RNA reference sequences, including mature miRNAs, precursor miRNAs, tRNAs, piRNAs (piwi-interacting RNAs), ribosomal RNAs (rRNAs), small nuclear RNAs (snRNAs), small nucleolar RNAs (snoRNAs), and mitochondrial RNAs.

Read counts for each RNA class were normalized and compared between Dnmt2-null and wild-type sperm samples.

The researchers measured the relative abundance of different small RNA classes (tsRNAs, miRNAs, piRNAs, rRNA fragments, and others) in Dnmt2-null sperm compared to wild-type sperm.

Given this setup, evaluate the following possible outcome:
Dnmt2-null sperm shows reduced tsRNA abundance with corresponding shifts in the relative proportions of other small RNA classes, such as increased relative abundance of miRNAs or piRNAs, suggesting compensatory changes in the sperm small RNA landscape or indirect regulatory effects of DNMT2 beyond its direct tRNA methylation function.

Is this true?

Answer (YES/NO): NO